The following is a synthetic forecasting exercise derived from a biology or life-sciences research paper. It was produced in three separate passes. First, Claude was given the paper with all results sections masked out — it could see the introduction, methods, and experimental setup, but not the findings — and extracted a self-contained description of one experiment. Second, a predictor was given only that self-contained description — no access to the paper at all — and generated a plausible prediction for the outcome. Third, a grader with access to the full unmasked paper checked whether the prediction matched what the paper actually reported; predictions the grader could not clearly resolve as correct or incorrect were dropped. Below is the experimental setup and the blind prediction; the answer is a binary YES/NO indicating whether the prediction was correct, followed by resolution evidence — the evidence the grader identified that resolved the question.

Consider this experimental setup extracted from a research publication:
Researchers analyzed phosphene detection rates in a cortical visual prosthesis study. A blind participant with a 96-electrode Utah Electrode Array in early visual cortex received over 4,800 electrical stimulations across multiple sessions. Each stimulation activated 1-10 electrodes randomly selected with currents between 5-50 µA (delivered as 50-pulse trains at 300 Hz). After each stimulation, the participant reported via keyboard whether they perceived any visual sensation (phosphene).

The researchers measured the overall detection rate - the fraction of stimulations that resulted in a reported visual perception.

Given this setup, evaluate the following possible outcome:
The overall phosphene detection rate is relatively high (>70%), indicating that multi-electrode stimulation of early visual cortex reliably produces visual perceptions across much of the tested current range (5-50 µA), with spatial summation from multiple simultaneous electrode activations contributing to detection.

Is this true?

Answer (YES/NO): NO